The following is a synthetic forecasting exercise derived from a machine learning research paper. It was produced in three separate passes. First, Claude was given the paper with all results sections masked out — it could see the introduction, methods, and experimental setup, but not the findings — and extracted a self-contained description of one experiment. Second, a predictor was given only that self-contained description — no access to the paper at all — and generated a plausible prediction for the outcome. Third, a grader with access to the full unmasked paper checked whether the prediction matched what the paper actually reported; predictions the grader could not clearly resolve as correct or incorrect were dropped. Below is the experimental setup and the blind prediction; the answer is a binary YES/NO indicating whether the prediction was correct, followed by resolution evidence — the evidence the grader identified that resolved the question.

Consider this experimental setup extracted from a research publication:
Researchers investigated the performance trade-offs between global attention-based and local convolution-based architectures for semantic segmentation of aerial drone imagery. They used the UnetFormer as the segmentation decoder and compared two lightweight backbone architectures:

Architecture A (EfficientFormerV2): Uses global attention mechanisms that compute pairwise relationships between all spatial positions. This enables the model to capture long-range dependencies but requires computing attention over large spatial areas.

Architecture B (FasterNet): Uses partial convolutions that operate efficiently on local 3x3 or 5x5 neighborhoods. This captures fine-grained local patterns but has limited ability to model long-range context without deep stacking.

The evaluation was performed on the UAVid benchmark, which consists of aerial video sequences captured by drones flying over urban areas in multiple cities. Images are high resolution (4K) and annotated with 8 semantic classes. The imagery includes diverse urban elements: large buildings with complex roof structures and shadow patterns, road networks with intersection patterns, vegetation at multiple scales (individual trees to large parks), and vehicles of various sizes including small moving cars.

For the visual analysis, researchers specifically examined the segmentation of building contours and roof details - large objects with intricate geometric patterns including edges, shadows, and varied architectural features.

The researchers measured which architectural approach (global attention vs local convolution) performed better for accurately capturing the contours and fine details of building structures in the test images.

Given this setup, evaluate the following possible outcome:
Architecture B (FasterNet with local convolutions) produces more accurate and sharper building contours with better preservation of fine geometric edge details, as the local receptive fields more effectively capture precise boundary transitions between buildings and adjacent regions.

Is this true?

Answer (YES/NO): YES